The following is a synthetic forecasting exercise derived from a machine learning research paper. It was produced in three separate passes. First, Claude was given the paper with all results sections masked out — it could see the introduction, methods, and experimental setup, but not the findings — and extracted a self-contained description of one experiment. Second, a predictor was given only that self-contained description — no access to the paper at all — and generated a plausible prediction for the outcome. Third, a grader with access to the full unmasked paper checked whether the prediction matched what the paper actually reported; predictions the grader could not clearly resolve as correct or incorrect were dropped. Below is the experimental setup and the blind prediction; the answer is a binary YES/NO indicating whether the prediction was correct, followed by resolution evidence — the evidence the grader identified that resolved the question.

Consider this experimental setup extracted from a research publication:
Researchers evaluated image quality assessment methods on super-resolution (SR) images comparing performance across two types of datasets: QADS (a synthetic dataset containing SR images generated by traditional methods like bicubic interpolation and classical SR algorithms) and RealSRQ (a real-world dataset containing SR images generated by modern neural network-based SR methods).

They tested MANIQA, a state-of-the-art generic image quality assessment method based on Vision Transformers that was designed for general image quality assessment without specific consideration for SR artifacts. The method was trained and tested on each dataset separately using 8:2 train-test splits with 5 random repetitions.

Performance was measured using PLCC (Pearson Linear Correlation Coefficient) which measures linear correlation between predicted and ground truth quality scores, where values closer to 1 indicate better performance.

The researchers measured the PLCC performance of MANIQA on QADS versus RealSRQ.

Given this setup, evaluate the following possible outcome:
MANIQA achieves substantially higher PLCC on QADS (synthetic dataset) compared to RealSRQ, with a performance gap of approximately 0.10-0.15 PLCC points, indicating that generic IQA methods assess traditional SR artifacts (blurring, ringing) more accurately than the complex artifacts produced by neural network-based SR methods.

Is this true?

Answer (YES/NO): YES